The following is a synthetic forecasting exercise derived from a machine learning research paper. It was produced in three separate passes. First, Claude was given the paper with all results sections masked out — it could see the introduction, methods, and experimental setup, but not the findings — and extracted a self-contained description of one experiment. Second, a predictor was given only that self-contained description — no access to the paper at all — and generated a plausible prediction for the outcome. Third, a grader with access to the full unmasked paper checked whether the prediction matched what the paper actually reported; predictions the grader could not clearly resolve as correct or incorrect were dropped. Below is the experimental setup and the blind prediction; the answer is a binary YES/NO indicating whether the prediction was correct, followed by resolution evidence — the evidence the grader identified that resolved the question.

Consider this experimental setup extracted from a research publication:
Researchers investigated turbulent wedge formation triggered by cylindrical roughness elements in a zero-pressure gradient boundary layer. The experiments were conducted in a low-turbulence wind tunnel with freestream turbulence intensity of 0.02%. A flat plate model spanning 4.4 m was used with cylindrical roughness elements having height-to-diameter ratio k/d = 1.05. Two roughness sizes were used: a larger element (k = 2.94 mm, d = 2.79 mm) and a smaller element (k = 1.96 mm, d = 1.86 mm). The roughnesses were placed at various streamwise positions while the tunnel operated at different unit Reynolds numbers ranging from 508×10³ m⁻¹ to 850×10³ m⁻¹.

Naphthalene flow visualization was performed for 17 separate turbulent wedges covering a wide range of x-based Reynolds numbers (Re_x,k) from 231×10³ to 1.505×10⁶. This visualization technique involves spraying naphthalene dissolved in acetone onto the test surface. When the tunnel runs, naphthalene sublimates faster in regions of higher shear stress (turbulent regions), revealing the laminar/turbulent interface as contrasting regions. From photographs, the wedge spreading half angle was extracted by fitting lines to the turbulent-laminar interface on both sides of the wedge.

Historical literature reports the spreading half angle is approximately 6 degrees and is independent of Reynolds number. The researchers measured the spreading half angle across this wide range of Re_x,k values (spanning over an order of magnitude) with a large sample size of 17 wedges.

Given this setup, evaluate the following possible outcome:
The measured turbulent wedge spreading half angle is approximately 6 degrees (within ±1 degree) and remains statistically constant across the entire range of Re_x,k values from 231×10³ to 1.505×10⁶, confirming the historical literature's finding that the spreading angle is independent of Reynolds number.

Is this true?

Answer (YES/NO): YES